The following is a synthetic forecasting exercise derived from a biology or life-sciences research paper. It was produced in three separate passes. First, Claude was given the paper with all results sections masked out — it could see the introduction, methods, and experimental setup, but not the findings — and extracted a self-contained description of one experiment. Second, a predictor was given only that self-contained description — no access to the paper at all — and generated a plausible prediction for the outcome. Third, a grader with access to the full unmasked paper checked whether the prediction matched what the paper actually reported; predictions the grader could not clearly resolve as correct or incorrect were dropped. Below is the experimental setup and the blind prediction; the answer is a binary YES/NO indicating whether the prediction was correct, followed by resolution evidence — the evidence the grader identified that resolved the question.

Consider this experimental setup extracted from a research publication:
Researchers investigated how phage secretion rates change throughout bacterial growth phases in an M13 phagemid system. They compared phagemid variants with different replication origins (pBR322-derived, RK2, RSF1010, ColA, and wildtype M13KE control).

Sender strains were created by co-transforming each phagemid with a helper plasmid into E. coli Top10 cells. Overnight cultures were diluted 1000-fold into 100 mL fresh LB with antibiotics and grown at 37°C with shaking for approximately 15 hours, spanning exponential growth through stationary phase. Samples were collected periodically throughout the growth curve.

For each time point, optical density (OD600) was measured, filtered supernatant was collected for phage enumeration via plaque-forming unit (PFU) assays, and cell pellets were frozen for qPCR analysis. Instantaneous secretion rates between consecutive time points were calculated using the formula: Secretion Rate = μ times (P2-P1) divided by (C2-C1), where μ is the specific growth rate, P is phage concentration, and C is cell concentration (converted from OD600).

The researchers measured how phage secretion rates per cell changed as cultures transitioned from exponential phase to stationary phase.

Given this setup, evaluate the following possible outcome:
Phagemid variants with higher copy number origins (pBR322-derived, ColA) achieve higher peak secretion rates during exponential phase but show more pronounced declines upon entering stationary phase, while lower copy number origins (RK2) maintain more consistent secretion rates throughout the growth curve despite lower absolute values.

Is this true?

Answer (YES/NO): NO